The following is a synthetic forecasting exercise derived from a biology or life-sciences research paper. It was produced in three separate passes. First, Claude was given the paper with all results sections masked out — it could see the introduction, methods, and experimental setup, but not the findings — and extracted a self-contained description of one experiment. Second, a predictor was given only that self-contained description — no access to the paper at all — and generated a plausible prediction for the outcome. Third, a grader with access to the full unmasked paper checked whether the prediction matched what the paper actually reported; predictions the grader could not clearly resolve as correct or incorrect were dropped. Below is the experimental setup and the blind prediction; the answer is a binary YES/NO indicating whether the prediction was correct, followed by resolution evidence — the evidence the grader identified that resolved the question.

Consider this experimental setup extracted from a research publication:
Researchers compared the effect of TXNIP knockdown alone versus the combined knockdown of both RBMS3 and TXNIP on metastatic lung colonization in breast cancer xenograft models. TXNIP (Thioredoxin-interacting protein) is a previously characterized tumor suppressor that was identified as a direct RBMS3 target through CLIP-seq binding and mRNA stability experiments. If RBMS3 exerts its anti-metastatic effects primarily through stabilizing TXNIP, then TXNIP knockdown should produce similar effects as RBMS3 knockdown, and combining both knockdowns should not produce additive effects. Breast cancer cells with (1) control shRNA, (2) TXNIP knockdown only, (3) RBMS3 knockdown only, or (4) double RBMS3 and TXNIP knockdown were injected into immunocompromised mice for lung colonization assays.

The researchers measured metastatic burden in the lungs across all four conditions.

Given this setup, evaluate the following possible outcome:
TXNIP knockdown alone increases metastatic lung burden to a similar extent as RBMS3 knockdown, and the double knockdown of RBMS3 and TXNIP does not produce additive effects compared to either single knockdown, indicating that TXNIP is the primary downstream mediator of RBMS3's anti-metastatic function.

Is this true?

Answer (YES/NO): YES